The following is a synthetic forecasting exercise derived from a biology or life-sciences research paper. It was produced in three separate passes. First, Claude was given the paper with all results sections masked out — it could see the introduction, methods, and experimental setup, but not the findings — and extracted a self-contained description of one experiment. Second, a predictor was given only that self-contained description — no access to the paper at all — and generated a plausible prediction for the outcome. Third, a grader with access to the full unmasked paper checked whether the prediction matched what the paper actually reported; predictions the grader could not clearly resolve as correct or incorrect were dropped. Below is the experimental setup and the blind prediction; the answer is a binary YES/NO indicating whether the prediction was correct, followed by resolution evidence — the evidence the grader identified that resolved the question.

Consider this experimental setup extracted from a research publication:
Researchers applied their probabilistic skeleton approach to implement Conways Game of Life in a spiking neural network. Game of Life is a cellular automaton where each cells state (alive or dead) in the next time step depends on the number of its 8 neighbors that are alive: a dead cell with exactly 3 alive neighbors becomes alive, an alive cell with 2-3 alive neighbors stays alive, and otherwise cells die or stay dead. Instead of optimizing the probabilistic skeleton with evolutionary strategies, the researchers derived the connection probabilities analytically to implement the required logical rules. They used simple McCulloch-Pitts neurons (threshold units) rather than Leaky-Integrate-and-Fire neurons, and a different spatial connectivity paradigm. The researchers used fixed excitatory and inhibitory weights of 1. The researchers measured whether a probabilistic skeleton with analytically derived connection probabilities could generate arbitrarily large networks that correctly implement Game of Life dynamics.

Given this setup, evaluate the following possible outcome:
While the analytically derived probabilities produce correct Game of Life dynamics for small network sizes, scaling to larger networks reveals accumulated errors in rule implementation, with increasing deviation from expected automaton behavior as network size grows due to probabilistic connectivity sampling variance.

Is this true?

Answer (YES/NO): NO